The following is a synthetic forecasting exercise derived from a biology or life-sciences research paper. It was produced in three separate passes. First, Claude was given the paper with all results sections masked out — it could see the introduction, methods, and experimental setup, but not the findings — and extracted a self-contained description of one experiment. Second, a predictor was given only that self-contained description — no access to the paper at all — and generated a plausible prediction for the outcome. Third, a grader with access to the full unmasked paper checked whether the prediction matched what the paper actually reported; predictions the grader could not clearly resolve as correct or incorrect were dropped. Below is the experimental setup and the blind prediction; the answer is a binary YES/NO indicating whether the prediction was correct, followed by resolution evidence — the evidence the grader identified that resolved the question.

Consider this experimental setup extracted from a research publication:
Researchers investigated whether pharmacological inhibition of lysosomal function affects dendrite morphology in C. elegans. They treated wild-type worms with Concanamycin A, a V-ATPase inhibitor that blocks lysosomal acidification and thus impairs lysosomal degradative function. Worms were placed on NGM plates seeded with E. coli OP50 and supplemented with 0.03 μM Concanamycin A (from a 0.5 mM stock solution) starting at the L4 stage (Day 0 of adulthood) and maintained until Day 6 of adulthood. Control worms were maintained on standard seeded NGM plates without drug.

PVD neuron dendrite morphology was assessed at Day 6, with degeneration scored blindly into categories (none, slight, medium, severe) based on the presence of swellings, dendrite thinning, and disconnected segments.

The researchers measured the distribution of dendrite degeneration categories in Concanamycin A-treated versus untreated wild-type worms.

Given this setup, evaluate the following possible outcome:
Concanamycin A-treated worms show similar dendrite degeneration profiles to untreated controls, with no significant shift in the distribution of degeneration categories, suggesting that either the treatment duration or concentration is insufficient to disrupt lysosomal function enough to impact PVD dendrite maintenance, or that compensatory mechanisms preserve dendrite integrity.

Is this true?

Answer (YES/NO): NO